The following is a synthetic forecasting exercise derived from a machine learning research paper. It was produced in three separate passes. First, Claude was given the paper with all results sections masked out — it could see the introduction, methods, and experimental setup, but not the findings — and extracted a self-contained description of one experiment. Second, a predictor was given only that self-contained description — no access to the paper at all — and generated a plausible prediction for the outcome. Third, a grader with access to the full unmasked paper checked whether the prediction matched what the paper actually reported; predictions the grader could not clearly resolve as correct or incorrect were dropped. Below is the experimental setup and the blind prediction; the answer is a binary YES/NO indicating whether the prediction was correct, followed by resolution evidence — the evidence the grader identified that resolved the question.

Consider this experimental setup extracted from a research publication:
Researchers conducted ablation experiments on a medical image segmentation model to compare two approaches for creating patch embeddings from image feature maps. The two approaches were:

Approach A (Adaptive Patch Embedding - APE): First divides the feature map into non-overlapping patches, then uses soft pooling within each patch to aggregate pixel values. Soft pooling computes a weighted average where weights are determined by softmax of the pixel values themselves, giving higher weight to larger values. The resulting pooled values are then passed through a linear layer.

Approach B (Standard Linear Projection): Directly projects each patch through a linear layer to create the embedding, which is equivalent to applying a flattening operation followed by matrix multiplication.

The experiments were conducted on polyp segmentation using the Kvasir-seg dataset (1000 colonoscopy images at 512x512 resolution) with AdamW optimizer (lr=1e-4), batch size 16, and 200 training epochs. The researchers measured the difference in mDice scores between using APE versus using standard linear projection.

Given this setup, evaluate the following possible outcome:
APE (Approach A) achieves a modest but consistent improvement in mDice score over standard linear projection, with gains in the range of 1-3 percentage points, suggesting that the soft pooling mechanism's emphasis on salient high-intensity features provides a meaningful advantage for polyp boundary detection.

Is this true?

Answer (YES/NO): NO